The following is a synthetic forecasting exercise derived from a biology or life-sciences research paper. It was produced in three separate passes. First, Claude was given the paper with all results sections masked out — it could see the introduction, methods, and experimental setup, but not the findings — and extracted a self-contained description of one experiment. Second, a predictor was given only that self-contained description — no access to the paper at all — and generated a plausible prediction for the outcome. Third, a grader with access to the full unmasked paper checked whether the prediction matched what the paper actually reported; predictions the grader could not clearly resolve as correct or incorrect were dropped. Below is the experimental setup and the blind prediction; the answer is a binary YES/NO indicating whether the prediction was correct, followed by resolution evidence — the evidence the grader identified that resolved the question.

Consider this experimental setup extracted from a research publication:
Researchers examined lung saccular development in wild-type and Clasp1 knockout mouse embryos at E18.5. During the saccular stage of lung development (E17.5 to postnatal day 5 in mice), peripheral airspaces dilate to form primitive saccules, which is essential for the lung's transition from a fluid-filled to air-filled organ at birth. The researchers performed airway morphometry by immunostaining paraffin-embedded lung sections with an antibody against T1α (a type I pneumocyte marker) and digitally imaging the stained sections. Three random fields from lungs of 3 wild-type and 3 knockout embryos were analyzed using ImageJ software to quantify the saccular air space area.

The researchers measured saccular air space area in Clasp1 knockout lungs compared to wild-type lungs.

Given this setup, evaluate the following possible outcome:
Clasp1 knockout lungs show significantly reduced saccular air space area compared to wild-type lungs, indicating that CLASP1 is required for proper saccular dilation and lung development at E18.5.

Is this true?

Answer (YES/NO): YES